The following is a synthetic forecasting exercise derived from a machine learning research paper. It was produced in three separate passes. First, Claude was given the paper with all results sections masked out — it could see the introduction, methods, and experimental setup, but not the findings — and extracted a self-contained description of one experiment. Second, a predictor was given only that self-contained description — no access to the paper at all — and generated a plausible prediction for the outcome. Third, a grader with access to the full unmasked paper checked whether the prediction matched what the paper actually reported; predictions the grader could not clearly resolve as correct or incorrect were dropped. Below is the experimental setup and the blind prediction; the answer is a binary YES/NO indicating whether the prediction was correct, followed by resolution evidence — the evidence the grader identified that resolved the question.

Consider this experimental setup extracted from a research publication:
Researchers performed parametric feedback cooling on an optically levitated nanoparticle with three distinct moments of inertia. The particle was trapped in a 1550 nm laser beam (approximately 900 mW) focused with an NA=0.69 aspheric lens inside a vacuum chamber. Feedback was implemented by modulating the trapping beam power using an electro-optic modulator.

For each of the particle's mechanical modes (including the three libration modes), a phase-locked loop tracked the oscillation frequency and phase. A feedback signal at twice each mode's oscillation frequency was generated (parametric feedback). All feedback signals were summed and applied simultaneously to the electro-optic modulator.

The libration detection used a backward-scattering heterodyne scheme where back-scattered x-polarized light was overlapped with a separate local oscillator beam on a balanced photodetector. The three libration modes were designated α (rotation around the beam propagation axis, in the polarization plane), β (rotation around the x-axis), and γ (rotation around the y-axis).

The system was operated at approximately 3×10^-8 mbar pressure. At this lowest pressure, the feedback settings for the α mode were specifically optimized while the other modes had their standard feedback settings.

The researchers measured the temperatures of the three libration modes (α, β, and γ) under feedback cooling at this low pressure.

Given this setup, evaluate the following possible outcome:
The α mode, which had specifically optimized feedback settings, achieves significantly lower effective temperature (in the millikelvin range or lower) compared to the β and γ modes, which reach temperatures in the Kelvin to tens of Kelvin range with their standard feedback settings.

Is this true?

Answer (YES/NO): NO